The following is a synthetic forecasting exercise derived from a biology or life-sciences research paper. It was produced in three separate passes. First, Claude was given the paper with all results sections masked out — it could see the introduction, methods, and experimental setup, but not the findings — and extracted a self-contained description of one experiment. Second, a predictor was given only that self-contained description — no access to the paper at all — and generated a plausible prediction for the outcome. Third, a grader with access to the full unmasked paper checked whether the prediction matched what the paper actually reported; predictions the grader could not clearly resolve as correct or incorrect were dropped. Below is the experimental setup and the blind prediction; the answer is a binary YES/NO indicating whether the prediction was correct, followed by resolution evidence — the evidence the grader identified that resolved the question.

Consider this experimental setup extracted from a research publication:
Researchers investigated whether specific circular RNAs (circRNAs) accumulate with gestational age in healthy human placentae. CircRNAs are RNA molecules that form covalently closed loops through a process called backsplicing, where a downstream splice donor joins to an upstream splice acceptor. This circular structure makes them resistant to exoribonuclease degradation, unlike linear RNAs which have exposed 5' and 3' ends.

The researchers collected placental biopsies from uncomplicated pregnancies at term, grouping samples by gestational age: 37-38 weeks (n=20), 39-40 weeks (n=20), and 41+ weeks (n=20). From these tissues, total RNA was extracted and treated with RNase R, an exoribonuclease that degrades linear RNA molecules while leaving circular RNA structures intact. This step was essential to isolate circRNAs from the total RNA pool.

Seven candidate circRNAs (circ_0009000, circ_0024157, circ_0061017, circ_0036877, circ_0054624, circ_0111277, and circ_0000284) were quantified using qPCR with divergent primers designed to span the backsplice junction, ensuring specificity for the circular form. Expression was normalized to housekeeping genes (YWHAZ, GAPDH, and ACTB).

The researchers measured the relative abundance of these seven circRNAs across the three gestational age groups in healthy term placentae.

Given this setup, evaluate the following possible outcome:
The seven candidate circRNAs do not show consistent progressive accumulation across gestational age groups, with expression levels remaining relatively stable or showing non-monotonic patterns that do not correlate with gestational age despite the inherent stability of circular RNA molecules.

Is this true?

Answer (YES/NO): NO